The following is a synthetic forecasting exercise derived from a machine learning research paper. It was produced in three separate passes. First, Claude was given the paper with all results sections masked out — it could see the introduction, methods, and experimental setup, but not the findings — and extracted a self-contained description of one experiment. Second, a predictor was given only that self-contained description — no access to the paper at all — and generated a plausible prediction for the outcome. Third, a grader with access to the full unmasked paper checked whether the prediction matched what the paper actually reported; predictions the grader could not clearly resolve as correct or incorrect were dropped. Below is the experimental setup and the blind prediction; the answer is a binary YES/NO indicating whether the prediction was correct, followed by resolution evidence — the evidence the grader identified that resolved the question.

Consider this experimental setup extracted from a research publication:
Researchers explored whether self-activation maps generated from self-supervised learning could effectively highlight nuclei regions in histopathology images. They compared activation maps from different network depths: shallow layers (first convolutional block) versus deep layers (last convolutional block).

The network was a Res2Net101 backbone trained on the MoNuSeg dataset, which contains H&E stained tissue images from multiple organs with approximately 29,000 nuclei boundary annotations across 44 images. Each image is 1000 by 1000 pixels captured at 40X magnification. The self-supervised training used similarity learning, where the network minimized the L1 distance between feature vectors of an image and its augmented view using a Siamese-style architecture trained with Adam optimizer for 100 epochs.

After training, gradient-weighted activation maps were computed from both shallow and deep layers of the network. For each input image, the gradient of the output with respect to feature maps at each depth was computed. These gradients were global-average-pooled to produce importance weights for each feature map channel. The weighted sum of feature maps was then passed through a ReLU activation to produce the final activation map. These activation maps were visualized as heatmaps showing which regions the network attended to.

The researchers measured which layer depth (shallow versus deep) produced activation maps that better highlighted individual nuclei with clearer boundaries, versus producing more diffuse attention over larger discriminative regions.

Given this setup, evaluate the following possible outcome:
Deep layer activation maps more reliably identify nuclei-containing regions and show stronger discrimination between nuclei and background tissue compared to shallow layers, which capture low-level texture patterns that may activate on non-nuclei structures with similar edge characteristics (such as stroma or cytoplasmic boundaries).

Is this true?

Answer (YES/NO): NO